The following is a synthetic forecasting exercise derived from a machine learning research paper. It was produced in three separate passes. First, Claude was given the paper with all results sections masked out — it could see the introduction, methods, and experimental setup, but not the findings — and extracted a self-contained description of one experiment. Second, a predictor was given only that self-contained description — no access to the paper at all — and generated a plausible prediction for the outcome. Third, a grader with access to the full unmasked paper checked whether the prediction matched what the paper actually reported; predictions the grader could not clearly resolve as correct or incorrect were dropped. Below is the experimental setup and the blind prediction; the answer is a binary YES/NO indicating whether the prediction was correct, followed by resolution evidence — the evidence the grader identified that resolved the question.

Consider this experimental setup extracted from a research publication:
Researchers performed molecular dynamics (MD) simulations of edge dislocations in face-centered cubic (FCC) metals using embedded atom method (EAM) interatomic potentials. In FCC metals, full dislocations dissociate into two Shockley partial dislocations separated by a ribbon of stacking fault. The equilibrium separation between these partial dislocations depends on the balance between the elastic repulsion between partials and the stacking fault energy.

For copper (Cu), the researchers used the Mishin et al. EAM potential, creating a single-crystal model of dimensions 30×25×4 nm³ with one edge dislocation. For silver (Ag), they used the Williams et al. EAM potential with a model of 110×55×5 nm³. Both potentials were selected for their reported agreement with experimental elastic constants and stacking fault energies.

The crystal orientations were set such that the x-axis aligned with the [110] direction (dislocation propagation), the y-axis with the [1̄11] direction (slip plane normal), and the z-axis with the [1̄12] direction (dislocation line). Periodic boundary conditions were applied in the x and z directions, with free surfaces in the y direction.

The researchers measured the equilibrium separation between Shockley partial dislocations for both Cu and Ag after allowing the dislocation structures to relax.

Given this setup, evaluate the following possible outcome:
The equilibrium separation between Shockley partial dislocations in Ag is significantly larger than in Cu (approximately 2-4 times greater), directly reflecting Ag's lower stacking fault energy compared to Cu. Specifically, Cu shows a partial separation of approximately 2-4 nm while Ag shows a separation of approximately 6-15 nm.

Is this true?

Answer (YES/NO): YES